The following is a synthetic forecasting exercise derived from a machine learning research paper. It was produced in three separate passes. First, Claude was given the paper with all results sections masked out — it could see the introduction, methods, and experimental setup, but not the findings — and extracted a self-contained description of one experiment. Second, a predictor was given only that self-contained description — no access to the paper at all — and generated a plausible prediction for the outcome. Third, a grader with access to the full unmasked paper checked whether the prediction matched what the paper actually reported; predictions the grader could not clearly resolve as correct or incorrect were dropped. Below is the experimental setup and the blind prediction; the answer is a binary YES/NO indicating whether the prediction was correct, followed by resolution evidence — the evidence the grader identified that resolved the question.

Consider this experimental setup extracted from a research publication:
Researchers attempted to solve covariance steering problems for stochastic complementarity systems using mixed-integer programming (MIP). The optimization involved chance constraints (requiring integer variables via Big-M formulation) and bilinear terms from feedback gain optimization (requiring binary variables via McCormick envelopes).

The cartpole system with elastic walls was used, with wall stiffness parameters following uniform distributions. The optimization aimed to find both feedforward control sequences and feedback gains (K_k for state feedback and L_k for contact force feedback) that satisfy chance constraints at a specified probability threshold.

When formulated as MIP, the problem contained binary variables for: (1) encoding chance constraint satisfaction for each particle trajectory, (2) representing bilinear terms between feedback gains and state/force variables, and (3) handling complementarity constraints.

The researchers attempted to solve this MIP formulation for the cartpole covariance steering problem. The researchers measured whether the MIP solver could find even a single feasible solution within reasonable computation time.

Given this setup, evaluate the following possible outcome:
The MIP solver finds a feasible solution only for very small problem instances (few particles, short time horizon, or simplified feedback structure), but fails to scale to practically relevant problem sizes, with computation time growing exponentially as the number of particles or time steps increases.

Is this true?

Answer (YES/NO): NO